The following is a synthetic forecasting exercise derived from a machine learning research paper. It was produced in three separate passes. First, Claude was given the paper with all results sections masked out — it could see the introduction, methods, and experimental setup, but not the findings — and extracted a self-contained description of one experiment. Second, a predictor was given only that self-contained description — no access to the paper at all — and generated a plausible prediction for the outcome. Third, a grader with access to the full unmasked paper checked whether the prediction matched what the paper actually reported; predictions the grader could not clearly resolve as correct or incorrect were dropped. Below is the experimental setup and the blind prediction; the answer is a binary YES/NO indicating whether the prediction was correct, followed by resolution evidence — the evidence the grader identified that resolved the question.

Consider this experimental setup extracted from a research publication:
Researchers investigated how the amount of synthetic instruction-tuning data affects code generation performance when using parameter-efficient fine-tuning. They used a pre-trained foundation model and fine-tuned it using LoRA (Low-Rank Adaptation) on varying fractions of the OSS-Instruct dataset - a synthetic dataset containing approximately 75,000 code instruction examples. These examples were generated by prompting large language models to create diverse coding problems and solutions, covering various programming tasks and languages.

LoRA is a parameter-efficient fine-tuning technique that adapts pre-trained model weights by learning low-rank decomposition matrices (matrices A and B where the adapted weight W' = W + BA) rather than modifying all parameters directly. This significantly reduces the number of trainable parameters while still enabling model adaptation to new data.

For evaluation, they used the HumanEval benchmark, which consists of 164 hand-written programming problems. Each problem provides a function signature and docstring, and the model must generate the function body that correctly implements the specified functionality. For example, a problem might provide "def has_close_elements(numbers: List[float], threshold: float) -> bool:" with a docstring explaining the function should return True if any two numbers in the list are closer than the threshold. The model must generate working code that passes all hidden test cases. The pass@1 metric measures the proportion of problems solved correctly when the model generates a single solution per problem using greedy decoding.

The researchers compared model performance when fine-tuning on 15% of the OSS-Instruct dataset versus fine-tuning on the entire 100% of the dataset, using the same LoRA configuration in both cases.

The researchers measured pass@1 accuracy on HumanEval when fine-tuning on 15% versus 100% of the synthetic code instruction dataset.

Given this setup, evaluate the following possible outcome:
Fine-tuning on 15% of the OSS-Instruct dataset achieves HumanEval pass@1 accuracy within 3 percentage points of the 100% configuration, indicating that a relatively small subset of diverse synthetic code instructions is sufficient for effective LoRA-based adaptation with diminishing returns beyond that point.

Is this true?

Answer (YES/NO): YES